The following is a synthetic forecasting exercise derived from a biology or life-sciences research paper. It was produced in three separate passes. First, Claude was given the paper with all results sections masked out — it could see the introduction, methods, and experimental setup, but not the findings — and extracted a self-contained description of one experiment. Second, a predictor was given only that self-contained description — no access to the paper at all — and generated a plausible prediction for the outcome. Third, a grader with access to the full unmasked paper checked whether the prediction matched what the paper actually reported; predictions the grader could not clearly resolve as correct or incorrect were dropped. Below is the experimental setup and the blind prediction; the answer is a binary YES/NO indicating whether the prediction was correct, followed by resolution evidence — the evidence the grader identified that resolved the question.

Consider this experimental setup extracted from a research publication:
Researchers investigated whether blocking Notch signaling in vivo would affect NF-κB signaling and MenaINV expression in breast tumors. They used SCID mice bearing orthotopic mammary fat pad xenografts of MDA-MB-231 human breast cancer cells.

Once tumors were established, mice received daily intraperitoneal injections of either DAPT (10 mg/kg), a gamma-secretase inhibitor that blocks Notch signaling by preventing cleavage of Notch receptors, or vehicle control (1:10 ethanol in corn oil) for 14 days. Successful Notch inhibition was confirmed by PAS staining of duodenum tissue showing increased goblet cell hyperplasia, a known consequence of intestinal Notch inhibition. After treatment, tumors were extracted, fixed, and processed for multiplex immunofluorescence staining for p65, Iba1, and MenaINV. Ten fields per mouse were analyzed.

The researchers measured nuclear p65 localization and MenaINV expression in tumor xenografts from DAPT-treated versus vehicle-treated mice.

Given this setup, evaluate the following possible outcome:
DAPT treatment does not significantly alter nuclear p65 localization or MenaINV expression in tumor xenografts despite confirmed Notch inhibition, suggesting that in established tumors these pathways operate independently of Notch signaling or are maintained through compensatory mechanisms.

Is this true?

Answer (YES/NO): NO